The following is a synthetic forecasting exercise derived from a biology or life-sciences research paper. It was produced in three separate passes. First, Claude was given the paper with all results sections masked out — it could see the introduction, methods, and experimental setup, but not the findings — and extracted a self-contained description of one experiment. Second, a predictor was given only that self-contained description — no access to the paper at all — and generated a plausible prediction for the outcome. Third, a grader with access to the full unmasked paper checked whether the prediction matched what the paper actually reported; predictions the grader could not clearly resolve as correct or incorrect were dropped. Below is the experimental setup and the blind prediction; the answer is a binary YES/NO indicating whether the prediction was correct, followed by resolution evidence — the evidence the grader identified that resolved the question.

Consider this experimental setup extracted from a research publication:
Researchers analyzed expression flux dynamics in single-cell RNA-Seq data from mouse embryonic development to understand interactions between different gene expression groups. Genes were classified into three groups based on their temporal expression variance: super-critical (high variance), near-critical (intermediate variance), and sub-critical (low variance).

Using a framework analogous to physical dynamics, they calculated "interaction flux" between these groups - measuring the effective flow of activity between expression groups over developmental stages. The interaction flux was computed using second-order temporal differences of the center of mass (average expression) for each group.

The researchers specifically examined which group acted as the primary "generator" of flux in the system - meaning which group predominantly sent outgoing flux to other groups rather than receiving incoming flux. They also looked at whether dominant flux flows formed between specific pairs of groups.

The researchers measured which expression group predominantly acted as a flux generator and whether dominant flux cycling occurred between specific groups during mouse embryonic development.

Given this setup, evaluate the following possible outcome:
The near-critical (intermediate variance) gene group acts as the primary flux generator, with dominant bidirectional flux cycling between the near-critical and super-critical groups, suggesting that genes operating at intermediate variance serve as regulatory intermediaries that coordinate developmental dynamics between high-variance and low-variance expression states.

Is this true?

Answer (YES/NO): NO